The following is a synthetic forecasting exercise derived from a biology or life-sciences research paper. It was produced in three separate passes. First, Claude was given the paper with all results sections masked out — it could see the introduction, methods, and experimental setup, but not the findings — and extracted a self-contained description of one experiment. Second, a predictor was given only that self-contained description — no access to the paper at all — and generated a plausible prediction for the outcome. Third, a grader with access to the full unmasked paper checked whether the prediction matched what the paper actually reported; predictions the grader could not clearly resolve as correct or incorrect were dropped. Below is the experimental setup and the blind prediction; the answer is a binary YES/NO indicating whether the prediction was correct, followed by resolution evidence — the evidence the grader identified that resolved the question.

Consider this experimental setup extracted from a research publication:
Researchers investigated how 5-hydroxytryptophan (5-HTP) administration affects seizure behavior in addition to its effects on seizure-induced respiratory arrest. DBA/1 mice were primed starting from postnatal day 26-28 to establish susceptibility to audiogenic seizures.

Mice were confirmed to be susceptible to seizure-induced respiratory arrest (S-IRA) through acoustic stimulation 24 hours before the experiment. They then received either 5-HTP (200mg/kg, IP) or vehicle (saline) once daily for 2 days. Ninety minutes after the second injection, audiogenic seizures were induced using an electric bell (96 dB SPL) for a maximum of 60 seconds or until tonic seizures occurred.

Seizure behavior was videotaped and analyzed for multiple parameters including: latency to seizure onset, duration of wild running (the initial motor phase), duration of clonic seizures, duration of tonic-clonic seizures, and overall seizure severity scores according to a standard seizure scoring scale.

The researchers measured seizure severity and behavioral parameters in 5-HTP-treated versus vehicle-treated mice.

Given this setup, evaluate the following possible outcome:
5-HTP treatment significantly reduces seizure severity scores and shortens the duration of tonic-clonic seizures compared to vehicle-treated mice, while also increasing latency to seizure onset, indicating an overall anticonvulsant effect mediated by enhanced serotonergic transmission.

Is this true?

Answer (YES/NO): NO